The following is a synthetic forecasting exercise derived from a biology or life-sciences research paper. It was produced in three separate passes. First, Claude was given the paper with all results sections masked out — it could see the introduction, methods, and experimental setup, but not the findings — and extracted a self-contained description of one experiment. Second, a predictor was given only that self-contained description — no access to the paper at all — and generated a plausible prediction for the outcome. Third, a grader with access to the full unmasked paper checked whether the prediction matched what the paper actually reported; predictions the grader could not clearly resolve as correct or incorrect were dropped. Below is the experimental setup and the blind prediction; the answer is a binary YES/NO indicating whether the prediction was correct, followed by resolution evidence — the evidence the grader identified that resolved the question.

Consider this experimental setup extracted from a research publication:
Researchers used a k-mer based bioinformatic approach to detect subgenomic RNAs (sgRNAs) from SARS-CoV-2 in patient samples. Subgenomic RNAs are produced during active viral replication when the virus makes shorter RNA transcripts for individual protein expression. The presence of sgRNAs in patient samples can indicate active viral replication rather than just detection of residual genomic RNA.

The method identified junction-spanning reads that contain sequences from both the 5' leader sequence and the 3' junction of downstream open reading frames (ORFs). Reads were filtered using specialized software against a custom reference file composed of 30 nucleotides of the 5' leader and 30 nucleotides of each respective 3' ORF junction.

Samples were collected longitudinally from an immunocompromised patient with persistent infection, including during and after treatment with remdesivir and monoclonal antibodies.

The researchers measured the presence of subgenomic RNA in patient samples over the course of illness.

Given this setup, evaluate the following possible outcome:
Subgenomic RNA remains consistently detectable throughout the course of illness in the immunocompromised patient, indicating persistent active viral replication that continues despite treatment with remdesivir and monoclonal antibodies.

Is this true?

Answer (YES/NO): NO